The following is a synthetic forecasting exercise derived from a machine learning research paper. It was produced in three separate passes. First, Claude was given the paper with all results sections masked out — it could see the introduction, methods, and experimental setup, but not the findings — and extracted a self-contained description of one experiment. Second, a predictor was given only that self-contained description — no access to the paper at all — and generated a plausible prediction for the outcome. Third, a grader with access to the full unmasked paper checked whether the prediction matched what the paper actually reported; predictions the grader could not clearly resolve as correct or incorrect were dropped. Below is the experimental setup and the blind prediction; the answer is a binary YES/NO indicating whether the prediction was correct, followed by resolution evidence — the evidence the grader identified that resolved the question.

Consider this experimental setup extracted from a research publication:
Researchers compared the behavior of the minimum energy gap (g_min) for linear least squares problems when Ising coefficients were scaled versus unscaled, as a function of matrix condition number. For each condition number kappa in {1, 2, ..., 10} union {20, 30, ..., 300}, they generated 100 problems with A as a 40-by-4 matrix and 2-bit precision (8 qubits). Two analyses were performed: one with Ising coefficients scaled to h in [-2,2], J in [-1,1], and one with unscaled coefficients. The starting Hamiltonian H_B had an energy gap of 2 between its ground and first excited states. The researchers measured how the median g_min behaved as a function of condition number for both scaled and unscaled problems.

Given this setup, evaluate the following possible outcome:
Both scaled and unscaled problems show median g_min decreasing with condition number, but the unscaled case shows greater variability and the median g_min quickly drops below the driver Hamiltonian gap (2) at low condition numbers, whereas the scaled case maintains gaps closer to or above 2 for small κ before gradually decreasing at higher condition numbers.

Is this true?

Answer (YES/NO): NO